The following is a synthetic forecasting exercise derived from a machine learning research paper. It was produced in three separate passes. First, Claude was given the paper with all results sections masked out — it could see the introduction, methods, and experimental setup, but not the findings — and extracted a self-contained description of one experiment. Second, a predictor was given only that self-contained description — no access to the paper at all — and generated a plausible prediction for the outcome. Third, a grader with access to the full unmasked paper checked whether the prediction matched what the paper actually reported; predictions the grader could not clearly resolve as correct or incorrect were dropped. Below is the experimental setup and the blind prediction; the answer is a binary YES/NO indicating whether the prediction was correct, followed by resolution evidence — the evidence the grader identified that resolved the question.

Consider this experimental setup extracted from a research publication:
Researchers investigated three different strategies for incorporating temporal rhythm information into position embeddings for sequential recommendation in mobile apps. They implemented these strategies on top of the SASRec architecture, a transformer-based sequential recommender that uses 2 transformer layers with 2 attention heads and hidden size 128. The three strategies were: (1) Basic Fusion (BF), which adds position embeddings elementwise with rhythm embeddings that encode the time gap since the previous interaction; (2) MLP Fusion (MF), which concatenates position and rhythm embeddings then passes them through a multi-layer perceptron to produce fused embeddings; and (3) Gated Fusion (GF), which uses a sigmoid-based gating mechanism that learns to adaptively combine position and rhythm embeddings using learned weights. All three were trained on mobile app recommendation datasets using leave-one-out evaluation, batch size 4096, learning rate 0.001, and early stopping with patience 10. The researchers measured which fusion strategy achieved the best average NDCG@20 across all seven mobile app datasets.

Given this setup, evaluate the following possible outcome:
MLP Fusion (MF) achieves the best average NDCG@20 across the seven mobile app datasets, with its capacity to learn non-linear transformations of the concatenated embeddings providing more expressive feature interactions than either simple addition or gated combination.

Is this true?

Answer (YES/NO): NO